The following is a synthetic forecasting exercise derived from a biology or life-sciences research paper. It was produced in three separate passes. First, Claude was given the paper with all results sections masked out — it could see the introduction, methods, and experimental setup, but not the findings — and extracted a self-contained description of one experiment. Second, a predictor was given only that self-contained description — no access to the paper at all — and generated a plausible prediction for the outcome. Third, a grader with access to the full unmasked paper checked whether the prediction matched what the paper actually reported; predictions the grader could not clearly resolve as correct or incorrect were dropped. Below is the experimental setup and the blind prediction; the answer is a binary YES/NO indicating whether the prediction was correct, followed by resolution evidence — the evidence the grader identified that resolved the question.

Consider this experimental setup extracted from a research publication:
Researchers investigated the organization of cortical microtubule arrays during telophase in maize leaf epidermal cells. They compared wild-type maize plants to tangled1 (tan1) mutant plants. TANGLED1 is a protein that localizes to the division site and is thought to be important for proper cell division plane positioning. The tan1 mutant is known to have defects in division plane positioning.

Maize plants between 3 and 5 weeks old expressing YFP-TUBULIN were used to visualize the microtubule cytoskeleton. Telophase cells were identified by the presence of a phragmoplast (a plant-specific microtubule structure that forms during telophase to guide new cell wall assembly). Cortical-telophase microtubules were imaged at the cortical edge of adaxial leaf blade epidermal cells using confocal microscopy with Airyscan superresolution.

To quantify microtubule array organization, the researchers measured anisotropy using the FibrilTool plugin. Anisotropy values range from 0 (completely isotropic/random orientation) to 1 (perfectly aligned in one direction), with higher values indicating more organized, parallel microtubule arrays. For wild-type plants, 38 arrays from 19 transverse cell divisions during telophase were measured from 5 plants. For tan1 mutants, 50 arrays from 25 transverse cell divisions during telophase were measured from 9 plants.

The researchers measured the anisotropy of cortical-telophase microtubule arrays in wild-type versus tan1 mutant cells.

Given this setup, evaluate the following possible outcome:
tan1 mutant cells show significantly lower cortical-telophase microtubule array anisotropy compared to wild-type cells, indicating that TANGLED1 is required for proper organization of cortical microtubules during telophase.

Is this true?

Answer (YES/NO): YES